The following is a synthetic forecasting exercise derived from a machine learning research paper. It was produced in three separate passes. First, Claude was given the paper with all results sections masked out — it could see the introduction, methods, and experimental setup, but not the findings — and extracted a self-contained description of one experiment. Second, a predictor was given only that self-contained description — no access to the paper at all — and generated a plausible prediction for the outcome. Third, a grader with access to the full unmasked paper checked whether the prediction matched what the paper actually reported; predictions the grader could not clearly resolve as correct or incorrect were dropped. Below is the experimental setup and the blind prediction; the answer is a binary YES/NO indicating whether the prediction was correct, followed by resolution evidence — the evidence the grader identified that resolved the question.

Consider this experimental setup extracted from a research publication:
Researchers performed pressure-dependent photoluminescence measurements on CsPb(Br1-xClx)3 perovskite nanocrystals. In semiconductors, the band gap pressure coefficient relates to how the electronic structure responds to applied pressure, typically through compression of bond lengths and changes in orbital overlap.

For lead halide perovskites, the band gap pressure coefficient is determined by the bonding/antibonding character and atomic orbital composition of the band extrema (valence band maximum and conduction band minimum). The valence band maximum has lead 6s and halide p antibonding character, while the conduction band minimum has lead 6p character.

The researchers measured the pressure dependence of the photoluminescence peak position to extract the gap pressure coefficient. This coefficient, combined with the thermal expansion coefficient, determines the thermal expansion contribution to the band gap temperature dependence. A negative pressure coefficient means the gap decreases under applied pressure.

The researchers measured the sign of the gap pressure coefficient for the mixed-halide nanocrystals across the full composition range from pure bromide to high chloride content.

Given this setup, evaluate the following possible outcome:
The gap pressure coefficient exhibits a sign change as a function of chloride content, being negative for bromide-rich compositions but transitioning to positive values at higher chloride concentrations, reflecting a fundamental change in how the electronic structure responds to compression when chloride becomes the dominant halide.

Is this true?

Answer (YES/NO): NO